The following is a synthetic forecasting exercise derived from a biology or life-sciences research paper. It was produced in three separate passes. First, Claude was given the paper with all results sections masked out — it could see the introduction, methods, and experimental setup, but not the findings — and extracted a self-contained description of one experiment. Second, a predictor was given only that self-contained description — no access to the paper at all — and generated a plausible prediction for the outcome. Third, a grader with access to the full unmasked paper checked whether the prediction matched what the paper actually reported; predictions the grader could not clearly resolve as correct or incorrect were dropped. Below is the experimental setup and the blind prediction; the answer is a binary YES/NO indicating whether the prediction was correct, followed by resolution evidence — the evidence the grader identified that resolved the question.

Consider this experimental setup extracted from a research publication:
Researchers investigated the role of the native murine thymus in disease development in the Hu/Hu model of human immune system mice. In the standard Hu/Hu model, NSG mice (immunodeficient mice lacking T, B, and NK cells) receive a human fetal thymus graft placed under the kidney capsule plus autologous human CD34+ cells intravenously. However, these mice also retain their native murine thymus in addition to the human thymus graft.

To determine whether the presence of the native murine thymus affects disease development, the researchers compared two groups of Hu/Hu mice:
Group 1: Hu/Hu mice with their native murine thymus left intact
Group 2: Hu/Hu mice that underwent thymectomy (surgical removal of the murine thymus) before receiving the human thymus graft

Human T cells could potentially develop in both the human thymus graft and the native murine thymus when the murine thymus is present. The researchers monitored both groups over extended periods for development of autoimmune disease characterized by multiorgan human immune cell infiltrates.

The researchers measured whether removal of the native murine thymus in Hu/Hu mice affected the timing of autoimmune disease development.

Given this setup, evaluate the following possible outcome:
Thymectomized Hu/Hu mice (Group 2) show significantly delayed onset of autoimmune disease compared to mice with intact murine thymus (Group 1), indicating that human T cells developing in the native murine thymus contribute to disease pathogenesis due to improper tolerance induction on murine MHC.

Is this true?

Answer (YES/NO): YES